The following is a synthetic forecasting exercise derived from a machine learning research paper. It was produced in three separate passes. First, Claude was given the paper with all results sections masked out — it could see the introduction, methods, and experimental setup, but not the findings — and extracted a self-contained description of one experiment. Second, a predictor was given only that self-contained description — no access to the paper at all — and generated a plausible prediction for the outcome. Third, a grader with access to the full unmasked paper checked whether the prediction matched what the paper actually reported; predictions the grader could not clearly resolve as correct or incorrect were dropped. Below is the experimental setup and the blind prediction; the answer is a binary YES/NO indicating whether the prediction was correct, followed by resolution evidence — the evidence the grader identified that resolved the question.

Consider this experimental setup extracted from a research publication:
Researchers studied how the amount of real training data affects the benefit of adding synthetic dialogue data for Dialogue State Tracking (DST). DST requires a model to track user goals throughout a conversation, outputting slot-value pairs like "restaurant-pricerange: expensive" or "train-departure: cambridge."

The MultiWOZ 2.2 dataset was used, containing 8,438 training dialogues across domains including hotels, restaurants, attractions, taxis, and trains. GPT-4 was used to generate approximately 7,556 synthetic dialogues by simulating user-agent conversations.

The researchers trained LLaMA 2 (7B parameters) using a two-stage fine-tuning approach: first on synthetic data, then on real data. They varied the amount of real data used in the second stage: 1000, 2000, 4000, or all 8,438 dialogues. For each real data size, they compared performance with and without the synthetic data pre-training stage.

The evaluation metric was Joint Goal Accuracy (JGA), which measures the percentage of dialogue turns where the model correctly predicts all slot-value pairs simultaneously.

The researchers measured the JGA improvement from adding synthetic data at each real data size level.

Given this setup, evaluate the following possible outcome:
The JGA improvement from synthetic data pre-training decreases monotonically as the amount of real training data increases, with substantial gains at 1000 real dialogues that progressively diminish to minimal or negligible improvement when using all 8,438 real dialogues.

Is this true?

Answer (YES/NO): NO